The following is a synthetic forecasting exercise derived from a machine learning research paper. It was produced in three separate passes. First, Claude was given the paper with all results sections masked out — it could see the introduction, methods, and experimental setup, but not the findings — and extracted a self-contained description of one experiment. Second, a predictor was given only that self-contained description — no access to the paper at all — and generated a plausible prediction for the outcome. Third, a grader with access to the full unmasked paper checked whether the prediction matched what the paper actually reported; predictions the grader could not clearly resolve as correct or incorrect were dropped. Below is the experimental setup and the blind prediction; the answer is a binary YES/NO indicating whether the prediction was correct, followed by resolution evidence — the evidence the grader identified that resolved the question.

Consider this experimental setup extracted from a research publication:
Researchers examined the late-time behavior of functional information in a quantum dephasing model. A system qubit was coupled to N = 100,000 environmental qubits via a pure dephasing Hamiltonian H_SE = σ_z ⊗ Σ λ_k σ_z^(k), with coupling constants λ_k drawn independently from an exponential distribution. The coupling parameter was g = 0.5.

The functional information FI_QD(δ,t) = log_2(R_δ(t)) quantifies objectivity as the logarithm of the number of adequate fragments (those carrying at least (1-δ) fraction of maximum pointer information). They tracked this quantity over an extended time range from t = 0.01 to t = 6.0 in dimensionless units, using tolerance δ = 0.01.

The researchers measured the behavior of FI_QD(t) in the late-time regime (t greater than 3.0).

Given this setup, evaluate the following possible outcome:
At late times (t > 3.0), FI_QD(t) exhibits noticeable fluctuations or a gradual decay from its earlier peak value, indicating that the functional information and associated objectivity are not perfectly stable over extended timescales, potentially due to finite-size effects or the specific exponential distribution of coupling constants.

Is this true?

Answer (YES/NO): NO